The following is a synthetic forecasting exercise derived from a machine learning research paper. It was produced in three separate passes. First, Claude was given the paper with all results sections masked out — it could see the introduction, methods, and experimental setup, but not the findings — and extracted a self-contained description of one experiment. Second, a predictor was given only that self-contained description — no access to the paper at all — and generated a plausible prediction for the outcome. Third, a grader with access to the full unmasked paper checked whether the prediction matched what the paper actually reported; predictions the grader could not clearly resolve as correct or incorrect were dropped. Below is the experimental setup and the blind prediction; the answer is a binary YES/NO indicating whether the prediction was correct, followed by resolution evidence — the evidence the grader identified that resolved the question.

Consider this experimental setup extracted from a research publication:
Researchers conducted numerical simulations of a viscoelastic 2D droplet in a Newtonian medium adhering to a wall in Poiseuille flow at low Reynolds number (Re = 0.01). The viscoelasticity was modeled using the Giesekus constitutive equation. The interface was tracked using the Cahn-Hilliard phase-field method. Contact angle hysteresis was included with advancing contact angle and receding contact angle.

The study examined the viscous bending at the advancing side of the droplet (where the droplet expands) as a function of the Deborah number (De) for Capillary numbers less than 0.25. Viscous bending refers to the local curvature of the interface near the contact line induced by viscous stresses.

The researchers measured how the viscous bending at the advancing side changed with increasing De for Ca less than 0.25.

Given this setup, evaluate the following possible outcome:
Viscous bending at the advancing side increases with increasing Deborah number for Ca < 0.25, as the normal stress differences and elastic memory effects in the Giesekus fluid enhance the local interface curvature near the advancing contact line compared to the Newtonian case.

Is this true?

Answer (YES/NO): NO